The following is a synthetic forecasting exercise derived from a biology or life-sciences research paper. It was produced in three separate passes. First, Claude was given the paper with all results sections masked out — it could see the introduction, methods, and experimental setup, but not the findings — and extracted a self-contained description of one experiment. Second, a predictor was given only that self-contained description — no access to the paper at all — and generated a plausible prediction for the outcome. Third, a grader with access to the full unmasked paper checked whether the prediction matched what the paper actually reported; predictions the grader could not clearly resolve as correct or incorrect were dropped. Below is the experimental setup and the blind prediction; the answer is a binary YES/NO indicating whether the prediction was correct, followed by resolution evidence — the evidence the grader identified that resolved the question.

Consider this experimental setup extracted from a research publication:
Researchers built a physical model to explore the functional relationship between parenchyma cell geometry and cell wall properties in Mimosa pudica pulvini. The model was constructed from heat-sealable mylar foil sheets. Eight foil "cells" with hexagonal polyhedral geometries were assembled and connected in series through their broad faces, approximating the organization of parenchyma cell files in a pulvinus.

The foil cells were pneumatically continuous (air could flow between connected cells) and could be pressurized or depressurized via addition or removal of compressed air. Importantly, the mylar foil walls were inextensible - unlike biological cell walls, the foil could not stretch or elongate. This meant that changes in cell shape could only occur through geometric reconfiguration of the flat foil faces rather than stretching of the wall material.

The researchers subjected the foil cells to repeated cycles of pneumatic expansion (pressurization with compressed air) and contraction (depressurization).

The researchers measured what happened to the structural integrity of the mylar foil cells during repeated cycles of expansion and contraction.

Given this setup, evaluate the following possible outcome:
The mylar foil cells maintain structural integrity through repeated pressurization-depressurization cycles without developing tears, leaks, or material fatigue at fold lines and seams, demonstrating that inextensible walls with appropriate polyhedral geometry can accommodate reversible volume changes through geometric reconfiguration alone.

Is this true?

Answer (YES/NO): NO